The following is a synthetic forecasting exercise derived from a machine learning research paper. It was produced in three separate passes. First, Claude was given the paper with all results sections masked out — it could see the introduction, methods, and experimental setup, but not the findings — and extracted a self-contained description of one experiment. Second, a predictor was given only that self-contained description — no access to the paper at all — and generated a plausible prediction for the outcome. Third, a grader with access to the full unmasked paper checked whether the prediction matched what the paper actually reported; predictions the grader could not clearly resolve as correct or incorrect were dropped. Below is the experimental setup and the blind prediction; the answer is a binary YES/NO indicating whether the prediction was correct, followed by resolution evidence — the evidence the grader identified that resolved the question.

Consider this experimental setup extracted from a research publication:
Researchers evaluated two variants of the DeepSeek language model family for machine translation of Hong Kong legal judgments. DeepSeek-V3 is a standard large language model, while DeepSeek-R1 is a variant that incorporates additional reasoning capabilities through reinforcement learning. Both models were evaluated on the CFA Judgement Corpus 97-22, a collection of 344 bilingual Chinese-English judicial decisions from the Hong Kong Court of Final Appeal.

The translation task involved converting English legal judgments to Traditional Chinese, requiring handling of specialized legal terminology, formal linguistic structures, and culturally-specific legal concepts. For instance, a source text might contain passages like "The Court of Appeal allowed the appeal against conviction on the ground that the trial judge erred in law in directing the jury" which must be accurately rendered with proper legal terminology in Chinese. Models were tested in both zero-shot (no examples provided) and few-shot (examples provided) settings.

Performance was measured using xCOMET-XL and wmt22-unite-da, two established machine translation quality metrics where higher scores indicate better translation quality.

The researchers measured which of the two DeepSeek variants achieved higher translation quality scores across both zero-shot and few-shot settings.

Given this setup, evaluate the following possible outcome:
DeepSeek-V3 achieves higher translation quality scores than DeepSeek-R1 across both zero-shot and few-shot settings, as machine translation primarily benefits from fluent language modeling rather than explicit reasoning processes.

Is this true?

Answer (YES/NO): YES